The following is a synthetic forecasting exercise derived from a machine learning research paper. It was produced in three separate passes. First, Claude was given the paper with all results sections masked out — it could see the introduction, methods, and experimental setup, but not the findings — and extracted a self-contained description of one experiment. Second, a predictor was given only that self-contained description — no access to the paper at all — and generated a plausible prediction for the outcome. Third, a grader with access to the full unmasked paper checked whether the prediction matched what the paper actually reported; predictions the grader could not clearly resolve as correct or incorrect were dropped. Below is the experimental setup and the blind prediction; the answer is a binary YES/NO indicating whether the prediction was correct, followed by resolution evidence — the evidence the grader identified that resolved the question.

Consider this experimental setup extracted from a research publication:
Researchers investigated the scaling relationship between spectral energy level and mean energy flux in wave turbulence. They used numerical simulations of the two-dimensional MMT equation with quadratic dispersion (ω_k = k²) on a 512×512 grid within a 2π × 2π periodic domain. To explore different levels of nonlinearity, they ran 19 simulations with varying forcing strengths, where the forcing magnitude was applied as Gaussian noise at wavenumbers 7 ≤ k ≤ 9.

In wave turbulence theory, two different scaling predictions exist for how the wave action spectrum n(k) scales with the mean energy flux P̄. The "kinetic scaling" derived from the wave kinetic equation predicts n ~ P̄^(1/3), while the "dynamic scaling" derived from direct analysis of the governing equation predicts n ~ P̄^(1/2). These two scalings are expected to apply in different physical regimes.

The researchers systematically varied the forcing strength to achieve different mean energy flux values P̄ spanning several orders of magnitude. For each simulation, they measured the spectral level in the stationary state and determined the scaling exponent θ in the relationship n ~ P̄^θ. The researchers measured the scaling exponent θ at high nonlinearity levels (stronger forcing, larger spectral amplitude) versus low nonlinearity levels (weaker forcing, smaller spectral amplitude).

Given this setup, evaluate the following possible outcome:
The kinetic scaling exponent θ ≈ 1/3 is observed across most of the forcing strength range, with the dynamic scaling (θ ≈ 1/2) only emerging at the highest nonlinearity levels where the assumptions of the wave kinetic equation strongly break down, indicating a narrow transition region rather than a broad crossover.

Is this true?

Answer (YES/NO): NO